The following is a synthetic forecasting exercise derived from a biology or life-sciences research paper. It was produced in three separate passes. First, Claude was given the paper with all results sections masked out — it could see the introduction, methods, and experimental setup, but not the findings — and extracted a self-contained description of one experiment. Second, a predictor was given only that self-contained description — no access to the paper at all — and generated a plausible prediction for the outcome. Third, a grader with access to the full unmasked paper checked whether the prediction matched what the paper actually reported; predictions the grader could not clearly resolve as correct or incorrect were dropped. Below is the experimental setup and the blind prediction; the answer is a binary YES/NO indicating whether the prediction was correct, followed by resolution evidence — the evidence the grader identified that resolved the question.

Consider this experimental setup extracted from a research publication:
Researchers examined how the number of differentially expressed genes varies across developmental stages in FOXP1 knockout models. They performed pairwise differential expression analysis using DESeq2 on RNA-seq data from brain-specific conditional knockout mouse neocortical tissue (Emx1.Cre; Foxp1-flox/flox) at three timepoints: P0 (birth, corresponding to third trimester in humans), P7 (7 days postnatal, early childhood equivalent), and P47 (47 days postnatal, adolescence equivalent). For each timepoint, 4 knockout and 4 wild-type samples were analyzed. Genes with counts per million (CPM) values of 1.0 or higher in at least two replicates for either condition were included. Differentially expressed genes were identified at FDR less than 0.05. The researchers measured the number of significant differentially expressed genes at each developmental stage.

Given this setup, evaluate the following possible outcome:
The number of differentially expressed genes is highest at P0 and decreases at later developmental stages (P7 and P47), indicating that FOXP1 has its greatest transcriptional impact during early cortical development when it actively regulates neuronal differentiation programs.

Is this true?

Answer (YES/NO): NO